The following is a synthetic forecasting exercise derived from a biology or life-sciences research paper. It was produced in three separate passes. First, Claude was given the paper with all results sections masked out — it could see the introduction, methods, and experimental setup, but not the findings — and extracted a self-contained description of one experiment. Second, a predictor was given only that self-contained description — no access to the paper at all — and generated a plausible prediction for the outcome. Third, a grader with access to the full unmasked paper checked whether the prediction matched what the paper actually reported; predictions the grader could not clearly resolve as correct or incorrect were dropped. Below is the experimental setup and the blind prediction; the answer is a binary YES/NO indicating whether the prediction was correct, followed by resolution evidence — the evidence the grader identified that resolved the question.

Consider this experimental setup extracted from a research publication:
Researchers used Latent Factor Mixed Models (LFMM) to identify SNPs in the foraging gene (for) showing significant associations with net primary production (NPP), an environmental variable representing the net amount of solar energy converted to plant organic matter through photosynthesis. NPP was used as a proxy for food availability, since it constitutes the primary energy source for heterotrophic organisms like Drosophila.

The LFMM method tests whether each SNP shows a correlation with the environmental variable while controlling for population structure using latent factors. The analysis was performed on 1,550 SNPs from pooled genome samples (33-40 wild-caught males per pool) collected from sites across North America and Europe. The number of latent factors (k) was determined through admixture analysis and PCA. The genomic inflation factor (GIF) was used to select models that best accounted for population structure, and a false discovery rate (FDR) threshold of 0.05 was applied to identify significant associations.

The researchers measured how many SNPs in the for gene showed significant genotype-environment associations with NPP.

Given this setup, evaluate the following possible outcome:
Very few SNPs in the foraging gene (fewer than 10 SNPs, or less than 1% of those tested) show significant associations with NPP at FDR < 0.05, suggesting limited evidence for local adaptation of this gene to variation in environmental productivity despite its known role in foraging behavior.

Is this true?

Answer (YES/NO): YES